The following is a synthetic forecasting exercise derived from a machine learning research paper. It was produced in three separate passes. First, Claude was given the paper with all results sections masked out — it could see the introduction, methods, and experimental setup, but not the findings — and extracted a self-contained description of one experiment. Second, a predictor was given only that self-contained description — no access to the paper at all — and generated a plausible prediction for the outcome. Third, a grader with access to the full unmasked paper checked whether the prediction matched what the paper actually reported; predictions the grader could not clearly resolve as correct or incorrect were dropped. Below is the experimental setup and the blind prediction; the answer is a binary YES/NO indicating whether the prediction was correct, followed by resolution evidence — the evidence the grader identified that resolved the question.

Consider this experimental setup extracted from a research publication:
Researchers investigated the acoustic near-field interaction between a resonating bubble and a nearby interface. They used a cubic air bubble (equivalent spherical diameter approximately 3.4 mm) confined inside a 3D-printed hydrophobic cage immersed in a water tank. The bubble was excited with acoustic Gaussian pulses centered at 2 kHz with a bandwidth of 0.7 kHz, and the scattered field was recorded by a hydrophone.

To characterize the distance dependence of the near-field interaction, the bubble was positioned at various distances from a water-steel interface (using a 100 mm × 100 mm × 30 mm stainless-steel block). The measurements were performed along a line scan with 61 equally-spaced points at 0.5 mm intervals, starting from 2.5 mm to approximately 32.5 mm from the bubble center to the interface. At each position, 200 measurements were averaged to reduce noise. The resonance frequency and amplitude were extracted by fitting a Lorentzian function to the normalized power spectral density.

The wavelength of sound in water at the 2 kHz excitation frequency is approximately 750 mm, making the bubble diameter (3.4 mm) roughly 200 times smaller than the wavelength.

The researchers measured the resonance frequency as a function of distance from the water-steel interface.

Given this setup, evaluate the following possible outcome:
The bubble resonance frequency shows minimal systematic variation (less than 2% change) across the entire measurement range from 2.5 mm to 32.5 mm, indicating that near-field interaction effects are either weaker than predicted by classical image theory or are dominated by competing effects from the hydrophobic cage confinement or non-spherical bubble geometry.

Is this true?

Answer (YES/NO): NO